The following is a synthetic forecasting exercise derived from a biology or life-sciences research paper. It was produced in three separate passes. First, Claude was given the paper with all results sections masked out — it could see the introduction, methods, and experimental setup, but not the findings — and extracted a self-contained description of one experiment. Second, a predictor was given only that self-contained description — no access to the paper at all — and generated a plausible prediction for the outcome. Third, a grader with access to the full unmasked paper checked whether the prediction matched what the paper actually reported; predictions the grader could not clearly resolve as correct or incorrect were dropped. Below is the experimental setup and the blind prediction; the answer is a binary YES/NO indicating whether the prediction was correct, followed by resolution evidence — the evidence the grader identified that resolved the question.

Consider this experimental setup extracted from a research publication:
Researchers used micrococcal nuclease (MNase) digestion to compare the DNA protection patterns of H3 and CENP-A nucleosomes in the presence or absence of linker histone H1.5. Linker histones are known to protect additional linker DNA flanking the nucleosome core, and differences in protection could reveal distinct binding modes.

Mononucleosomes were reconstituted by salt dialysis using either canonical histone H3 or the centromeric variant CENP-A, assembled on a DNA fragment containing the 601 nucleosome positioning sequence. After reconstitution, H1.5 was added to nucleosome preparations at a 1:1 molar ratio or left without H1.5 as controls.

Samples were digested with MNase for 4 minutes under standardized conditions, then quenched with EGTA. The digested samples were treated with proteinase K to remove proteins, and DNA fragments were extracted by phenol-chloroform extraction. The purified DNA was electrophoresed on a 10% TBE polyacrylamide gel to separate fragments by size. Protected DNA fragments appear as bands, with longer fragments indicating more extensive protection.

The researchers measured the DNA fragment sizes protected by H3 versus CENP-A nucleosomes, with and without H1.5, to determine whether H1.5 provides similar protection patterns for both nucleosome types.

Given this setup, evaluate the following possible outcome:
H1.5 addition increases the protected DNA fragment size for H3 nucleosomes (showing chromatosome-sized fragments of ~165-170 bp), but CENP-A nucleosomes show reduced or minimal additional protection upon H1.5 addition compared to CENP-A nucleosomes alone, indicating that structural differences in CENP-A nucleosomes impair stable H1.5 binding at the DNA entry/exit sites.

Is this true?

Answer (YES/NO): NO